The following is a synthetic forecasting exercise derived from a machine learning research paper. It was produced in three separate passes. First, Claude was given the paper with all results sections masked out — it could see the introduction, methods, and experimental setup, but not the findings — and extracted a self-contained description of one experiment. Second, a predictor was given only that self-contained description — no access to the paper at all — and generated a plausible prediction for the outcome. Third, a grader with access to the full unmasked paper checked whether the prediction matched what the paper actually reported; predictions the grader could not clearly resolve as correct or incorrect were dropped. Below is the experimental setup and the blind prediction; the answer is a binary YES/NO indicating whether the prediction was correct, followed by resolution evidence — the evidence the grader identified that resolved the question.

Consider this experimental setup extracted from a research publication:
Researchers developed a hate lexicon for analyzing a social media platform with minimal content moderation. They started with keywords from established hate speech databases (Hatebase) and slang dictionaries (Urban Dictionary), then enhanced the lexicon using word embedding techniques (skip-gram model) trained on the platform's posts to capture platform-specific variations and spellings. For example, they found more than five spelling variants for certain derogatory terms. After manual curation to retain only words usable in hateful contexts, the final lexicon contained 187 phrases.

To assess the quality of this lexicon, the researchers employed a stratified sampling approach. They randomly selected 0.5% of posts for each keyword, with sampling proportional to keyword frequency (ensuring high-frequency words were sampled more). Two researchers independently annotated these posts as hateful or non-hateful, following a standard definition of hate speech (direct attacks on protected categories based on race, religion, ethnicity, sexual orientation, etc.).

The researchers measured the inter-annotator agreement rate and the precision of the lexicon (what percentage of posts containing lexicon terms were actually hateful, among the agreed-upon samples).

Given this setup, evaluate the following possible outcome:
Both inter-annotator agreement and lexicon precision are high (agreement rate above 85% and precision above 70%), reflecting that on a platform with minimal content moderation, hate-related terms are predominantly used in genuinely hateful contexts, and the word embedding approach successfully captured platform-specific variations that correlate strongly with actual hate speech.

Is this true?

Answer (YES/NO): YES